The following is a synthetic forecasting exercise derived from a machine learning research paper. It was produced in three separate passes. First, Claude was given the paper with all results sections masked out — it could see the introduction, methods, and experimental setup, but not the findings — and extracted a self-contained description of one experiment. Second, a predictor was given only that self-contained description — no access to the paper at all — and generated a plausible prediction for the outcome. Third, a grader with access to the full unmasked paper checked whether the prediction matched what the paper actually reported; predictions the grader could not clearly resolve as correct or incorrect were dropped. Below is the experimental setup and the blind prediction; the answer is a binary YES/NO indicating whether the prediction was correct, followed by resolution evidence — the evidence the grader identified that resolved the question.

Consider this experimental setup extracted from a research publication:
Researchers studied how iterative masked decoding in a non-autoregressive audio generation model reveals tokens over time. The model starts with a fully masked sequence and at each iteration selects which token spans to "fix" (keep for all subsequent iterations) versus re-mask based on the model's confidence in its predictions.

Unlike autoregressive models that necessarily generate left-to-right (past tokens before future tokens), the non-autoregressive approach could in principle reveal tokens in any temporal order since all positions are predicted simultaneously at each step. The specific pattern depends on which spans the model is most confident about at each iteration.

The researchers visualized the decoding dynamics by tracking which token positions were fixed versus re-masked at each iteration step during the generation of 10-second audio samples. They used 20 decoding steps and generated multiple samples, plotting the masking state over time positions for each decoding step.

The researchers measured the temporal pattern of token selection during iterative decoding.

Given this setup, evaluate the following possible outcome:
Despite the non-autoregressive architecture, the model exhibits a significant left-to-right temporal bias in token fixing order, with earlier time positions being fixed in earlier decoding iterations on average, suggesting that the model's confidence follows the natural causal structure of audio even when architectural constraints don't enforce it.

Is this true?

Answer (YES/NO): NO